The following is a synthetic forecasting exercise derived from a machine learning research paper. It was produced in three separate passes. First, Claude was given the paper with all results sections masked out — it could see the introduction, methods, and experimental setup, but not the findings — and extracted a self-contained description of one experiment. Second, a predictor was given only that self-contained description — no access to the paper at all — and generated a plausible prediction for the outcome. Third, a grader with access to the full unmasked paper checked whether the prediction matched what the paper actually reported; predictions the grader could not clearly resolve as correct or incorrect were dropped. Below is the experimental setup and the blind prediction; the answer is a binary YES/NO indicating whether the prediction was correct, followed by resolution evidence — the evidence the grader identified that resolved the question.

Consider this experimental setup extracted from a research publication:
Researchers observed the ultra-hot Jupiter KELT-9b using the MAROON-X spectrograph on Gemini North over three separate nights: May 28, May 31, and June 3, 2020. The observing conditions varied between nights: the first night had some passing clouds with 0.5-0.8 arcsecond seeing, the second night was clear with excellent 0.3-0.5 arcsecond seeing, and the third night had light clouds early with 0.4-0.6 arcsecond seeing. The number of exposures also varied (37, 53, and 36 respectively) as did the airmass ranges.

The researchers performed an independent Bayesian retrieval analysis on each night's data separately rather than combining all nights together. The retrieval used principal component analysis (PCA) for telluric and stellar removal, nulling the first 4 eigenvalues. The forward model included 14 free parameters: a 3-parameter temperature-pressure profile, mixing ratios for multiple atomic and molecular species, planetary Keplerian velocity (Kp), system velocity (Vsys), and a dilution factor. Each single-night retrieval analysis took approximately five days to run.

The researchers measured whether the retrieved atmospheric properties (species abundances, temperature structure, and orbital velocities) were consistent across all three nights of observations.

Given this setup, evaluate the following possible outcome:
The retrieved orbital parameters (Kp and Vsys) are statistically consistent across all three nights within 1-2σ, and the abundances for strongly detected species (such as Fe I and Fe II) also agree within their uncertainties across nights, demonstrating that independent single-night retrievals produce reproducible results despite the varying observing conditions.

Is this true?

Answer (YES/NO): YES